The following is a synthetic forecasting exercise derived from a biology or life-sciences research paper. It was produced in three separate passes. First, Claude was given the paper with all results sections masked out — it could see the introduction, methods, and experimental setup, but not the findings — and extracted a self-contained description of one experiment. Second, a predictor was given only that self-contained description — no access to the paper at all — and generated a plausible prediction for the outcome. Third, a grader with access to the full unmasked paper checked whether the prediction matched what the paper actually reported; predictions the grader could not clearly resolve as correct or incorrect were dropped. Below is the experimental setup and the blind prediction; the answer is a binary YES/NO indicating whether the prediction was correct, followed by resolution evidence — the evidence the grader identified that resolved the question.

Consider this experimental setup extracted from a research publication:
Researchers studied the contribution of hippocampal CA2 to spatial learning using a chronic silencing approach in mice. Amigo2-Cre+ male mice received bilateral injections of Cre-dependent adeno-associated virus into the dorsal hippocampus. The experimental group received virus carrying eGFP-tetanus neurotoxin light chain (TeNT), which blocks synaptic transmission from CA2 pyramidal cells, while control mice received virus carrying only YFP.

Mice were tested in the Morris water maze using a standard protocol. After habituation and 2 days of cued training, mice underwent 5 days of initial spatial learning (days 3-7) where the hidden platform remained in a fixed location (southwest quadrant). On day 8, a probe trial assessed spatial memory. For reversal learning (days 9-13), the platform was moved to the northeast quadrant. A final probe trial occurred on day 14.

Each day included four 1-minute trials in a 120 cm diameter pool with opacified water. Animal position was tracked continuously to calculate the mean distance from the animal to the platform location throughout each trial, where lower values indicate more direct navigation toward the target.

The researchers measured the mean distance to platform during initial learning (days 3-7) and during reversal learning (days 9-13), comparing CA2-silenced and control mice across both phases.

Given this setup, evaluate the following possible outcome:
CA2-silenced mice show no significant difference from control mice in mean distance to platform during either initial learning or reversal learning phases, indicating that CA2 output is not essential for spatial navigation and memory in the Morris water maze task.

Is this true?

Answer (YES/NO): NO